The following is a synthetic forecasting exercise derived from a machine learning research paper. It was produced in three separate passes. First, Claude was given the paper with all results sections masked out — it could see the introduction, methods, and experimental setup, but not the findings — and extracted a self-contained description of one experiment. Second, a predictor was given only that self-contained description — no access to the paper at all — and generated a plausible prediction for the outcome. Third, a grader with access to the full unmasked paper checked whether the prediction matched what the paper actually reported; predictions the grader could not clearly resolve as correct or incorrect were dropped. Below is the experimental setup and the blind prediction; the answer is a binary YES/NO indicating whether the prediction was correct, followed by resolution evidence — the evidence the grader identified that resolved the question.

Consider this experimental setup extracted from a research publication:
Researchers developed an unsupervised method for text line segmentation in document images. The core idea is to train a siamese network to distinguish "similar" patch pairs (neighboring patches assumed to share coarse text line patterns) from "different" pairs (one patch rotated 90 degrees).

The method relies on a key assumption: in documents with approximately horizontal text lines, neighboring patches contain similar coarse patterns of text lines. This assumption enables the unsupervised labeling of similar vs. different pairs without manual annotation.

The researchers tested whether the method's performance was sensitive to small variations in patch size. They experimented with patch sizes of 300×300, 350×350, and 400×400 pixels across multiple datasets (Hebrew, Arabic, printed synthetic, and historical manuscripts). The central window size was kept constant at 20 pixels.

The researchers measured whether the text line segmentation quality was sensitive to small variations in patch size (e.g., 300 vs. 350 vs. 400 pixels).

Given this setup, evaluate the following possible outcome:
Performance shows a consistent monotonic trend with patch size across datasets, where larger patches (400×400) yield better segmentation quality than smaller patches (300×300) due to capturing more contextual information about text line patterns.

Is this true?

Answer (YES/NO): NO